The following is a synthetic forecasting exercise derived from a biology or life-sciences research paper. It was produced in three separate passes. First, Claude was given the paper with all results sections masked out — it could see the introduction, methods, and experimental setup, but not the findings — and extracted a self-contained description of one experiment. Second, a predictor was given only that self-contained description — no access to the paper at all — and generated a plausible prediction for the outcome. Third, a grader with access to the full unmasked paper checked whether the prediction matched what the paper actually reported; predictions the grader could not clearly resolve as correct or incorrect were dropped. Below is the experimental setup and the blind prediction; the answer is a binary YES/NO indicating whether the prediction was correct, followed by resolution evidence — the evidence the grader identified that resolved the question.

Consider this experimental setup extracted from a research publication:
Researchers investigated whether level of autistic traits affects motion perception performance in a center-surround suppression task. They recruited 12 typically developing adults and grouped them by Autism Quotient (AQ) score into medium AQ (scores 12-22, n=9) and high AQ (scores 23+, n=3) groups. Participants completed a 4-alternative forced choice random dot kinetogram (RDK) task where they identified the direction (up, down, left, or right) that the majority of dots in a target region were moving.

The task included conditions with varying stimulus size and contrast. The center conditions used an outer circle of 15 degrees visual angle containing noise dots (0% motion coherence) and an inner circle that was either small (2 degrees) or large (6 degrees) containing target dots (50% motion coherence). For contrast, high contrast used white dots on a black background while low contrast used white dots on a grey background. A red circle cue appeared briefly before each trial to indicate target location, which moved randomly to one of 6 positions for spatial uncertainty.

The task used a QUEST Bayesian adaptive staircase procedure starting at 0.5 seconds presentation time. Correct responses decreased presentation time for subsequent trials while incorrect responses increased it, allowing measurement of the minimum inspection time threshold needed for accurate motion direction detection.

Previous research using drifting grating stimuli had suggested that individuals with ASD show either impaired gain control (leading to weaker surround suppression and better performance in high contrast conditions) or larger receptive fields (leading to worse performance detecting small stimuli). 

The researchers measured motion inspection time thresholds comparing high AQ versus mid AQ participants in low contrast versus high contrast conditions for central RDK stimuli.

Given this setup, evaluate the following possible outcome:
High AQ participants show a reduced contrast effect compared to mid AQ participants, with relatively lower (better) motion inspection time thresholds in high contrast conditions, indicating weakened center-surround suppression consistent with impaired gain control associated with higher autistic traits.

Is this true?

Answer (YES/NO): NO